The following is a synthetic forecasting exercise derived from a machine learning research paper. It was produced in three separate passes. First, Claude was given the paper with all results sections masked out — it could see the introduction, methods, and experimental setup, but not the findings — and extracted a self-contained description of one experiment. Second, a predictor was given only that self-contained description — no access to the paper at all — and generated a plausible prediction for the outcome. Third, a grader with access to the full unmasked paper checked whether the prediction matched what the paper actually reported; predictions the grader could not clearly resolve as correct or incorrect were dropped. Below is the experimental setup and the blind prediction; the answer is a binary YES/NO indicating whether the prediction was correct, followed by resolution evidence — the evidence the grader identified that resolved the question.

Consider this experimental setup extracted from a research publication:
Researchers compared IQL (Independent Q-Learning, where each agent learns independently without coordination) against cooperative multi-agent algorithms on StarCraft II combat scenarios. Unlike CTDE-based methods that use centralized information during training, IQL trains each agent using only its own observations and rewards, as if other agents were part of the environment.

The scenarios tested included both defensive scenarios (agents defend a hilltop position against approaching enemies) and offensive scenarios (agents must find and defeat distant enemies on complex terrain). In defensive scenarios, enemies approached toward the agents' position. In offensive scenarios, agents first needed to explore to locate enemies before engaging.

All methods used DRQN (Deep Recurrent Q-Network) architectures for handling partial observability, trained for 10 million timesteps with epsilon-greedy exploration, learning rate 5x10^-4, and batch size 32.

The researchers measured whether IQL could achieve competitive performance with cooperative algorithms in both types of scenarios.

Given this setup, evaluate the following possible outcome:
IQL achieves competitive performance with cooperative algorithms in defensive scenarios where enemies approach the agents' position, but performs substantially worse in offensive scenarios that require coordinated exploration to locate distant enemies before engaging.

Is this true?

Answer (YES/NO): NO